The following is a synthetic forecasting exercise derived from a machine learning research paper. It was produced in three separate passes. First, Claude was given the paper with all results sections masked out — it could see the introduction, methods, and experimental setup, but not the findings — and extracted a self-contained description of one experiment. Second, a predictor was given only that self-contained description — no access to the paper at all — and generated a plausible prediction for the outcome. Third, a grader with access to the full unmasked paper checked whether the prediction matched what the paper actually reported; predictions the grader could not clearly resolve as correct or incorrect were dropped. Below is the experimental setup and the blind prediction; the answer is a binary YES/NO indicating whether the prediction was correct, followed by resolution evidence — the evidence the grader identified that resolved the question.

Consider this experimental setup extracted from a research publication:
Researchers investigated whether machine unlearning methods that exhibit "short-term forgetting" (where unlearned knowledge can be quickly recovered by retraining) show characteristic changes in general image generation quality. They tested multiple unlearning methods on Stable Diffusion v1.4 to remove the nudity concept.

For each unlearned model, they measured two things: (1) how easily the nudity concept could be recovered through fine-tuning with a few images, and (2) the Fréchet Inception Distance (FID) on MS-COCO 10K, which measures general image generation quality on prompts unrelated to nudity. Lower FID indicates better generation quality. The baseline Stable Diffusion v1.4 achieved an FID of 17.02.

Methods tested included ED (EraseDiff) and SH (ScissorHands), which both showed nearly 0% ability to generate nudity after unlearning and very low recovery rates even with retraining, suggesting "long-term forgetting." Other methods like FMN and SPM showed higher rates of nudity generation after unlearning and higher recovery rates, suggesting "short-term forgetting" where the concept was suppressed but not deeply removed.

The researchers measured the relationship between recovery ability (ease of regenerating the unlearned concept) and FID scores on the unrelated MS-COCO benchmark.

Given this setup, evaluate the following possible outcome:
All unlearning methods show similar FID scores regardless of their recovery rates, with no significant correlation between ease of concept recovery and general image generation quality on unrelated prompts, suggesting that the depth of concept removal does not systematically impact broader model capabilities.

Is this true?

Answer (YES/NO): NO